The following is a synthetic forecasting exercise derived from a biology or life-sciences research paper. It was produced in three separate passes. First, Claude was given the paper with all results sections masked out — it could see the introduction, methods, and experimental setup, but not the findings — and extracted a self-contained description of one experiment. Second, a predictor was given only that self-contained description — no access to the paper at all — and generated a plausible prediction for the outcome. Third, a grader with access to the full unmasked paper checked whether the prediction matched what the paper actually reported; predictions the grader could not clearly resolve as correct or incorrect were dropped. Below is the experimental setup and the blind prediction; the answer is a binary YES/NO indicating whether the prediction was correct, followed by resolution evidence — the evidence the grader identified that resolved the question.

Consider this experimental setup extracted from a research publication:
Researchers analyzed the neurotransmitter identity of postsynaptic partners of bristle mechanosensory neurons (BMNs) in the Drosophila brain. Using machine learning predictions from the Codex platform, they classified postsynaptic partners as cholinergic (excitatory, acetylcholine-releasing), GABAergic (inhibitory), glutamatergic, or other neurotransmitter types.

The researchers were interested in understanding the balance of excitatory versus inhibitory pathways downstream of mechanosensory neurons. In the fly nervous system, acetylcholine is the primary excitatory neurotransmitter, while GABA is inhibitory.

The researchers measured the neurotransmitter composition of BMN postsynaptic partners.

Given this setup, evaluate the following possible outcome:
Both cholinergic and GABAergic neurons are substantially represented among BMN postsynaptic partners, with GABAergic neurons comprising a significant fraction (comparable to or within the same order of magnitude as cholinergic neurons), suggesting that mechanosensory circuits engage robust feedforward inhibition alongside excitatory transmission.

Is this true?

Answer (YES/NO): YES